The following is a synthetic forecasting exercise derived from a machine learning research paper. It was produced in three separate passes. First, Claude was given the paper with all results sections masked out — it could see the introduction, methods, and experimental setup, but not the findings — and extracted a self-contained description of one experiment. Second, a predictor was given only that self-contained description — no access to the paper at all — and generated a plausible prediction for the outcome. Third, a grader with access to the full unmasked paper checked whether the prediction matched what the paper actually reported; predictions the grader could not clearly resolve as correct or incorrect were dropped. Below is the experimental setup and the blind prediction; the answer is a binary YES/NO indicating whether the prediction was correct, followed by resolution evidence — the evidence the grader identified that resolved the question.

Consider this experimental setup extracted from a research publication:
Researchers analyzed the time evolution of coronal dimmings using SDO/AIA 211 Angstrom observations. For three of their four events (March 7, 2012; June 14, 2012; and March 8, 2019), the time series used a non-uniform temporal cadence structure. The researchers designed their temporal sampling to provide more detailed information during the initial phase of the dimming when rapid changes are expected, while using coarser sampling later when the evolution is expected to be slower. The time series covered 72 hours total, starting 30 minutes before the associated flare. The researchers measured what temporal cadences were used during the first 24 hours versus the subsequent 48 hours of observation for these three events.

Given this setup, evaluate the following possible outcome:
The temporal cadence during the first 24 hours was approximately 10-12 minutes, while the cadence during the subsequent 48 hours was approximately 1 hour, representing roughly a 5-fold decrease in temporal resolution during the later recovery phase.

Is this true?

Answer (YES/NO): NO